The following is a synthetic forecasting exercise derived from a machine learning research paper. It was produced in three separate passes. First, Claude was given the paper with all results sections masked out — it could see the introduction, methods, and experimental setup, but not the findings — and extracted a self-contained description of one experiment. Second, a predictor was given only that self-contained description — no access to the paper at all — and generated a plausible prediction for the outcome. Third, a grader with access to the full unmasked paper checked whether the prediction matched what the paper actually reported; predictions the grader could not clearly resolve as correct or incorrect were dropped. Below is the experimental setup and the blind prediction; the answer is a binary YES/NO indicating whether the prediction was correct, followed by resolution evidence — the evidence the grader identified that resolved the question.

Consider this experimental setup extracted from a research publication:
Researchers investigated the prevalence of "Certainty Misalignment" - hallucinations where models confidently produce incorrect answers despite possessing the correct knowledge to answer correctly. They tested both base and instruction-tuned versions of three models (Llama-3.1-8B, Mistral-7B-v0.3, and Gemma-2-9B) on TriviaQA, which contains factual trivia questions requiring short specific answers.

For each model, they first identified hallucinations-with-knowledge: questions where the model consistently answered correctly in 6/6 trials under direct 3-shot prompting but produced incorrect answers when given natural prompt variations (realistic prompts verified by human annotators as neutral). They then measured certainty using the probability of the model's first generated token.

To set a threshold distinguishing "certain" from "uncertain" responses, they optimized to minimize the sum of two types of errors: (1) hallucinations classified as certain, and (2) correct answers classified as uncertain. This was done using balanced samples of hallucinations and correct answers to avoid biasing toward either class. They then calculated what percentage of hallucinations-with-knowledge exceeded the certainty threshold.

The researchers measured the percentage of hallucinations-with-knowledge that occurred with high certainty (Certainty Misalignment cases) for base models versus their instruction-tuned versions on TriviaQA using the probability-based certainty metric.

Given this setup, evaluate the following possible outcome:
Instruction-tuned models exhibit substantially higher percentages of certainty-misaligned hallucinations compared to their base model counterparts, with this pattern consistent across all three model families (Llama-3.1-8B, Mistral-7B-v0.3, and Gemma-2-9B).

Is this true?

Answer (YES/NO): YES